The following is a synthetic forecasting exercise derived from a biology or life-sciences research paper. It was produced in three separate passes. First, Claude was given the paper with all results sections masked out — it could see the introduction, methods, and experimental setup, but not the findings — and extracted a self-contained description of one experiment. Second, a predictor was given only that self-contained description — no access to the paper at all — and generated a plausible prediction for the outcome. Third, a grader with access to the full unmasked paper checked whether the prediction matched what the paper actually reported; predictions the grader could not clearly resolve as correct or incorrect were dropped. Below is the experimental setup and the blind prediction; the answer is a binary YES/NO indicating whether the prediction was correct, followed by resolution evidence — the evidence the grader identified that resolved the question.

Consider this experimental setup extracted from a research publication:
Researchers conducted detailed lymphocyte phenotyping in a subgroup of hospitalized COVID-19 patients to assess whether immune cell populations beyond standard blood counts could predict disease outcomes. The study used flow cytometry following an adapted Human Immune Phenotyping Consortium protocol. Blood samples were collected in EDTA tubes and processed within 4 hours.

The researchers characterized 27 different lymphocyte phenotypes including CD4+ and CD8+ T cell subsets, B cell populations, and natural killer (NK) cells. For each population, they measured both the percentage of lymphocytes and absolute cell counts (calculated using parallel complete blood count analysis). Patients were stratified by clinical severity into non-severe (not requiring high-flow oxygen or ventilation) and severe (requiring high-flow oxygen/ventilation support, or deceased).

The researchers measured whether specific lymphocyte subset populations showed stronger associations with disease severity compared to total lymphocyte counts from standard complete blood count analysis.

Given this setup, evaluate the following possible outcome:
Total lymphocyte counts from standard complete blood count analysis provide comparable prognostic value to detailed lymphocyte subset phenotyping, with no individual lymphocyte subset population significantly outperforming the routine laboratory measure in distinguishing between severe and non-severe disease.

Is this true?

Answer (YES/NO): YES